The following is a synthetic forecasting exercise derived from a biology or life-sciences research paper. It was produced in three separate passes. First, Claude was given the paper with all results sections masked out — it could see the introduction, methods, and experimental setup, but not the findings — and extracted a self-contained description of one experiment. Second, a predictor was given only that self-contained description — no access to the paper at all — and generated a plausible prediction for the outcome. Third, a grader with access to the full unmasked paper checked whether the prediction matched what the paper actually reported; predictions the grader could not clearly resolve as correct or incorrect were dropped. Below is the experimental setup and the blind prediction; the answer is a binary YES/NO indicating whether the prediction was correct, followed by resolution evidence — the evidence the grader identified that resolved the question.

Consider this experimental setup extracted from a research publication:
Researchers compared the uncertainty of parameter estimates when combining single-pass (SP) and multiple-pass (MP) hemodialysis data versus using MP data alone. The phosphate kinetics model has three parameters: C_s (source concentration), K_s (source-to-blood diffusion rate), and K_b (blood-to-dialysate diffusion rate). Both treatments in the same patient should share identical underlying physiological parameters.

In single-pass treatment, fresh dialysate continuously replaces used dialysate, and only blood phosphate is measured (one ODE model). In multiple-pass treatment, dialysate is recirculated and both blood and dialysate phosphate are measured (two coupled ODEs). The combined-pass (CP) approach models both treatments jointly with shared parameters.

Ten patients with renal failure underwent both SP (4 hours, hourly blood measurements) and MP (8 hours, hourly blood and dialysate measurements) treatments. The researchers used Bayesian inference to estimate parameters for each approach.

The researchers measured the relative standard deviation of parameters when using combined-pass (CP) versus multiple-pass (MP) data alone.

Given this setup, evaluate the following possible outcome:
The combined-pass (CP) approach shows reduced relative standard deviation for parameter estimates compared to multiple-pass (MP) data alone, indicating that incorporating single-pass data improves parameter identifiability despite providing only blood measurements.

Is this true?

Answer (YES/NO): YES